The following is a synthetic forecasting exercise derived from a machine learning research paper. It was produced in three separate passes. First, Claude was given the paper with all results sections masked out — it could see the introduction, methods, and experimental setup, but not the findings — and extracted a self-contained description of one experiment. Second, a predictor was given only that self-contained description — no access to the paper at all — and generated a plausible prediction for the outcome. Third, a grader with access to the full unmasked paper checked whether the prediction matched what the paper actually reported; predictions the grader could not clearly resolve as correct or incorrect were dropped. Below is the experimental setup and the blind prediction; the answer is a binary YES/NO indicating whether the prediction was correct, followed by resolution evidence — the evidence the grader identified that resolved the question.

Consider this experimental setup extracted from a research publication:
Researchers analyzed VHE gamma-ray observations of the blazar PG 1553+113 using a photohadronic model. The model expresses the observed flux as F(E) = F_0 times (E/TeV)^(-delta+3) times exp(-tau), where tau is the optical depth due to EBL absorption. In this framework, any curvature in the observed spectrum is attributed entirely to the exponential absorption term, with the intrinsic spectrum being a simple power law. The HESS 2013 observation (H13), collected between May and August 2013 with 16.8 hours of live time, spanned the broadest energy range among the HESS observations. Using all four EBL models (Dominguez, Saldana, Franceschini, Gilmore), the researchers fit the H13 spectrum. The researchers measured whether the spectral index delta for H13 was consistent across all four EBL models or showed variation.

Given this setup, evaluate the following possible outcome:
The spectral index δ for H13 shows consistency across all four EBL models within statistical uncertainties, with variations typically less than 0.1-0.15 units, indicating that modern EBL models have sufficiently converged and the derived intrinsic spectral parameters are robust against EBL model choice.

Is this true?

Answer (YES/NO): YES